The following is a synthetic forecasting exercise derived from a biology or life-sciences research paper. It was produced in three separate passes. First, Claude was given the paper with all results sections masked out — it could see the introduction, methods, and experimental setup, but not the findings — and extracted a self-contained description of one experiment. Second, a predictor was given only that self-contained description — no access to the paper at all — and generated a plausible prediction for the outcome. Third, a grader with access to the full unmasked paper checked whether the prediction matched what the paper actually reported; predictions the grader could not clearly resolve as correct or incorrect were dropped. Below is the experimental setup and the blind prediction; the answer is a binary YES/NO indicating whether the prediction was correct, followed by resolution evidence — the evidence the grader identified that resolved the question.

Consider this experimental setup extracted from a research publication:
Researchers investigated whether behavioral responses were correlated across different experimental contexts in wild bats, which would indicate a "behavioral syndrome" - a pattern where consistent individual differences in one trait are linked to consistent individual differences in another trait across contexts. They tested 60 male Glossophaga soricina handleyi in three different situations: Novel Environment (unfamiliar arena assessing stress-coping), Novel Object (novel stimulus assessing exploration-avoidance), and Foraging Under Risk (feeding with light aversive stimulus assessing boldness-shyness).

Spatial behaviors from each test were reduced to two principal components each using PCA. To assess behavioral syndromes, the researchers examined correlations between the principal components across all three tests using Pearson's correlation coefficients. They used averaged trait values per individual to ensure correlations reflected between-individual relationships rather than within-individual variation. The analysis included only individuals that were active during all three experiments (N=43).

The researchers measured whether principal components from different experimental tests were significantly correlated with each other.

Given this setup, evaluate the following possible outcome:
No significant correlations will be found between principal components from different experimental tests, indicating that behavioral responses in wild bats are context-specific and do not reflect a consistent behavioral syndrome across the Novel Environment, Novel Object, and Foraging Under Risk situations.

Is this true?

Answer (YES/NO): NO